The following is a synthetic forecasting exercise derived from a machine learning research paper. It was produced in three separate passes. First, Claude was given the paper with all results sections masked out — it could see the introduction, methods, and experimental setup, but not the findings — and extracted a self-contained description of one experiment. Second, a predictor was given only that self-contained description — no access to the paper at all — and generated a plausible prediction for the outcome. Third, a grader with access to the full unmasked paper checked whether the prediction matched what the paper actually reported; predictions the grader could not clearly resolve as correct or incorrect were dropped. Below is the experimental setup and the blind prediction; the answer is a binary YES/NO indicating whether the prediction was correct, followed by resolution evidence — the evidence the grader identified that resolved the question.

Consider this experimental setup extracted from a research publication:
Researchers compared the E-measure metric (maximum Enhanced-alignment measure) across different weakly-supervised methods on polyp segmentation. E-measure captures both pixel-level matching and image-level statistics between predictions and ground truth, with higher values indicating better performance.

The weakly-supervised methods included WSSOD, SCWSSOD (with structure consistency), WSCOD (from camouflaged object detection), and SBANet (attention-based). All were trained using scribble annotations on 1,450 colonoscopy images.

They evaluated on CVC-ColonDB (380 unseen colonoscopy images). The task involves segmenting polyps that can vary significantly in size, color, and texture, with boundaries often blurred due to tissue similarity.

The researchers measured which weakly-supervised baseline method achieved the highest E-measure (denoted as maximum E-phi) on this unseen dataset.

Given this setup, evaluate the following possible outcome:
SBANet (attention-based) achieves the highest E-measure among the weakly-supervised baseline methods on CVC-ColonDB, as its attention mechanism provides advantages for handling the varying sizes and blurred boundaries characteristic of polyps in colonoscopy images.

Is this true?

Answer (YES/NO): NO